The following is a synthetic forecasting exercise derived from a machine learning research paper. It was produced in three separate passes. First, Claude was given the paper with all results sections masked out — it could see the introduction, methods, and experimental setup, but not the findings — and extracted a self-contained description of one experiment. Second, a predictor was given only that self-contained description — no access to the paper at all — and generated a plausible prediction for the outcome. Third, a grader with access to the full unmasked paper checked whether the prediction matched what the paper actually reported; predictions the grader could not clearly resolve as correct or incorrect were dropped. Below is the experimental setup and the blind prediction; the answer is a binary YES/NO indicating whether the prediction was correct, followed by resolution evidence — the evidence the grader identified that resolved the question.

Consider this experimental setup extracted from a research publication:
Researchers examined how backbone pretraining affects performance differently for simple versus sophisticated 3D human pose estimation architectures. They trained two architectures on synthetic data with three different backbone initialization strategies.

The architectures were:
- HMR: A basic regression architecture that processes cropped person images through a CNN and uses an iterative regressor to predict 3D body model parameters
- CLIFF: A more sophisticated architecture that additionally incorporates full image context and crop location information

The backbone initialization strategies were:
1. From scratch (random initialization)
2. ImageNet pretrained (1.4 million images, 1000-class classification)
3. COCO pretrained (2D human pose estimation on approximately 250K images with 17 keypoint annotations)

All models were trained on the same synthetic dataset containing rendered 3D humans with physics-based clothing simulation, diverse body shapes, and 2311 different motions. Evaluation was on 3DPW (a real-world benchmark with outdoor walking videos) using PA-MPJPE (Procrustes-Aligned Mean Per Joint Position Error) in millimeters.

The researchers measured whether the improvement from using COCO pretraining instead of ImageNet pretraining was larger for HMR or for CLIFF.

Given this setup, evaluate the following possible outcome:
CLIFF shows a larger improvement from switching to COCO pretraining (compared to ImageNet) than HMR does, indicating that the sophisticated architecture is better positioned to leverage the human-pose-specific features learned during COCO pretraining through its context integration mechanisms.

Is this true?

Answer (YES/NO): NO